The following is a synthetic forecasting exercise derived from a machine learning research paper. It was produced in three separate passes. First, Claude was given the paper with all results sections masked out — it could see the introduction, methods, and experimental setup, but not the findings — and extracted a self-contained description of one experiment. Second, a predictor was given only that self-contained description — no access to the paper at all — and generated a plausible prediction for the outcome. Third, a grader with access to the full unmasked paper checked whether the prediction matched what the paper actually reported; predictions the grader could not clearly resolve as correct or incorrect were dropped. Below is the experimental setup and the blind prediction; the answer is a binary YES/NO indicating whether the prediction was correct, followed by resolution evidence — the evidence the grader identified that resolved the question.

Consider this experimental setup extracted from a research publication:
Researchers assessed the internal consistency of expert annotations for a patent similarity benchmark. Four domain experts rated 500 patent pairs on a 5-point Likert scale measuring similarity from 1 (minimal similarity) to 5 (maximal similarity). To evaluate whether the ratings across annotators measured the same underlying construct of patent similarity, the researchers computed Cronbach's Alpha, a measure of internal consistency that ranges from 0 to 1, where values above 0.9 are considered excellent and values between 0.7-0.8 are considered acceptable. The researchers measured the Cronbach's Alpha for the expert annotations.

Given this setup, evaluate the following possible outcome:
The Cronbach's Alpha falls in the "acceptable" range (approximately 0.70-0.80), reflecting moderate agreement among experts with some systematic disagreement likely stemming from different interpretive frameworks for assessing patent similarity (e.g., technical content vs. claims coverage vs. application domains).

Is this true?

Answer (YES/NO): NO